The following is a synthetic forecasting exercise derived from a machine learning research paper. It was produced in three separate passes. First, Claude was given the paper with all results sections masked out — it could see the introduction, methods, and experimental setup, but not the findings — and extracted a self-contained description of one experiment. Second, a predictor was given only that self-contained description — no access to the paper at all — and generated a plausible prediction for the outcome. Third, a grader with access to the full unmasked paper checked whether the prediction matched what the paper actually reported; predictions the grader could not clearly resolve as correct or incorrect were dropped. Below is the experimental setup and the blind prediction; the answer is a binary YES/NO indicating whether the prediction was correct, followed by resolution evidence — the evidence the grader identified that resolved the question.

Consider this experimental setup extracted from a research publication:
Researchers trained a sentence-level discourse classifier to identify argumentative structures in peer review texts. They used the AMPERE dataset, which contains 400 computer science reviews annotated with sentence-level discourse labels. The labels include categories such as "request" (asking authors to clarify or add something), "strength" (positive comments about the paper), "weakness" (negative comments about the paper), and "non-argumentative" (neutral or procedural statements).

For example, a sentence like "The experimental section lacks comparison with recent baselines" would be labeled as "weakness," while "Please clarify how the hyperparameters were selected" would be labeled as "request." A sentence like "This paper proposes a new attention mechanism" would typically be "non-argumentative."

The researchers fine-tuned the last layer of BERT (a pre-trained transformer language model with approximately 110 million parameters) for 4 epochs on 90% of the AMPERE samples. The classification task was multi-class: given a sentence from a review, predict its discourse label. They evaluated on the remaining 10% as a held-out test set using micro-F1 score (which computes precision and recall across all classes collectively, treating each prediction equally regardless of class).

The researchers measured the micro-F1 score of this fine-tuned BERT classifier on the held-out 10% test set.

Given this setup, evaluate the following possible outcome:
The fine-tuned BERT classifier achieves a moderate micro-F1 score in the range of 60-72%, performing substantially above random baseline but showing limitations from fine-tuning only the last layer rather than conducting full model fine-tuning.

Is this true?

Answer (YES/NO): NO